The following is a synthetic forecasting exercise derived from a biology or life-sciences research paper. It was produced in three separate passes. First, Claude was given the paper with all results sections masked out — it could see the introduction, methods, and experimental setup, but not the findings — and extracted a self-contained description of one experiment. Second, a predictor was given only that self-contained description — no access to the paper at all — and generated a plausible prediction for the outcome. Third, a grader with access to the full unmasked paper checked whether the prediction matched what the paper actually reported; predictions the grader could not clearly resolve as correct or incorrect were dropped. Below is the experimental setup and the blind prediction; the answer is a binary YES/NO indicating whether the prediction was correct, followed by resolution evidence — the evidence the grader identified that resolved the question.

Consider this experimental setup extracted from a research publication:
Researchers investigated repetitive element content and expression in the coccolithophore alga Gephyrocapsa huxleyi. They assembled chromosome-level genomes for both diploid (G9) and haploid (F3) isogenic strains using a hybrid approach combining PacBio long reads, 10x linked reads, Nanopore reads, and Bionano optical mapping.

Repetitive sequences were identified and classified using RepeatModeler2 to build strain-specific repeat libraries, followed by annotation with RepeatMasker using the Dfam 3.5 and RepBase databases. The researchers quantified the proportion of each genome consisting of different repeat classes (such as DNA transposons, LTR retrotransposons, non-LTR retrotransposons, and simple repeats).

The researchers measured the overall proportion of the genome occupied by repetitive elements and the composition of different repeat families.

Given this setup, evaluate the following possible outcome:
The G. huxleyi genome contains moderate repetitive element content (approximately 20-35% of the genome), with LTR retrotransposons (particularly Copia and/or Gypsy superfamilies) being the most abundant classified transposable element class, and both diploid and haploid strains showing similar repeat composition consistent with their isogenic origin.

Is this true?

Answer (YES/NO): NO